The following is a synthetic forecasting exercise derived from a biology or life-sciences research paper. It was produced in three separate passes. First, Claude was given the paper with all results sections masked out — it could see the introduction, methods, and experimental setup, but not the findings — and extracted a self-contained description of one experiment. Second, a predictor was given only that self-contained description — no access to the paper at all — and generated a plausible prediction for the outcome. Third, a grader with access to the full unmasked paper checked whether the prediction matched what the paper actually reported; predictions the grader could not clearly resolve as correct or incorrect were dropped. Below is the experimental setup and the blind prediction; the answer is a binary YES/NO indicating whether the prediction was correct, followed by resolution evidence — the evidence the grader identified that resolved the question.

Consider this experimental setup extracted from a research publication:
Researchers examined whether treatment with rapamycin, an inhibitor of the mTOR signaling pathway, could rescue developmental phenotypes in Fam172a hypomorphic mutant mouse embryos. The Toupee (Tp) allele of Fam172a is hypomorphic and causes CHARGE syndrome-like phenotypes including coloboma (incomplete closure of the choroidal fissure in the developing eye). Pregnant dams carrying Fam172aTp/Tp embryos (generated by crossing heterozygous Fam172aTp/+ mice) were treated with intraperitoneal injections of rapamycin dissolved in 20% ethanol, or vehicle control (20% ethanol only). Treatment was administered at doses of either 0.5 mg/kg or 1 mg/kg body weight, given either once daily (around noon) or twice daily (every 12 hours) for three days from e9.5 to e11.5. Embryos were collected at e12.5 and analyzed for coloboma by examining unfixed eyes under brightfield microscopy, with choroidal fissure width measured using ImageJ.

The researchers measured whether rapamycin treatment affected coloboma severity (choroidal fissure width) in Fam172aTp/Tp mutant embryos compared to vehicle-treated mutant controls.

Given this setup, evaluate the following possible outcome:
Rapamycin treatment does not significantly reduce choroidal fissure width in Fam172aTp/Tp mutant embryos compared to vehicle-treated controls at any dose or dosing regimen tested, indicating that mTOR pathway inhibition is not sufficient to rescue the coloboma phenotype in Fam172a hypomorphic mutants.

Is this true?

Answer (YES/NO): NO